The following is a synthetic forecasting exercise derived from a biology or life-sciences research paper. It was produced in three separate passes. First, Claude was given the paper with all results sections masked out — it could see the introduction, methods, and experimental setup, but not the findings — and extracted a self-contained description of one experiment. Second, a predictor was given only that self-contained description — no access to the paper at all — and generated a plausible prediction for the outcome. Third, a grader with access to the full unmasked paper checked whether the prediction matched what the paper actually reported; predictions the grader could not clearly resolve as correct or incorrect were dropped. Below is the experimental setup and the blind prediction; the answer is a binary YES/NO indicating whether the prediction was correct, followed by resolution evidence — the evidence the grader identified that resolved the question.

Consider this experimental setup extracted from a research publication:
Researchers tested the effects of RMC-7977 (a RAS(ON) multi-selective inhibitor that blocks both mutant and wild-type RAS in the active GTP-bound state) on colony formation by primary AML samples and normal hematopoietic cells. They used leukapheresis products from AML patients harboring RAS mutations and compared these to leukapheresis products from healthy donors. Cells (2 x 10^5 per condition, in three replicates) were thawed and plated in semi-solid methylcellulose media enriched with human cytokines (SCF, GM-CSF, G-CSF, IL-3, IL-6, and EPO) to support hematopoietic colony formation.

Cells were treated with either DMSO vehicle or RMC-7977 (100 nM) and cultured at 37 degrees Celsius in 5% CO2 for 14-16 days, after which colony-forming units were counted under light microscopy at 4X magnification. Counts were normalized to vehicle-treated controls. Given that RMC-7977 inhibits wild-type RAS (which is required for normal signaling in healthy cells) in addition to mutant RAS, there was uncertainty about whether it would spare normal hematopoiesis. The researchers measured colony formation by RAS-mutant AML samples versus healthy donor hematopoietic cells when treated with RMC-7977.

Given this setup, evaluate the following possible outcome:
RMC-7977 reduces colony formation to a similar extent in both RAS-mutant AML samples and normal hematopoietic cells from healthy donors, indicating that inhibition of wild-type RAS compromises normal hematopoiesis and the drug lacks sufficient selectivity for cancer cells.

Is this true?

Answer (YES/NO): NO